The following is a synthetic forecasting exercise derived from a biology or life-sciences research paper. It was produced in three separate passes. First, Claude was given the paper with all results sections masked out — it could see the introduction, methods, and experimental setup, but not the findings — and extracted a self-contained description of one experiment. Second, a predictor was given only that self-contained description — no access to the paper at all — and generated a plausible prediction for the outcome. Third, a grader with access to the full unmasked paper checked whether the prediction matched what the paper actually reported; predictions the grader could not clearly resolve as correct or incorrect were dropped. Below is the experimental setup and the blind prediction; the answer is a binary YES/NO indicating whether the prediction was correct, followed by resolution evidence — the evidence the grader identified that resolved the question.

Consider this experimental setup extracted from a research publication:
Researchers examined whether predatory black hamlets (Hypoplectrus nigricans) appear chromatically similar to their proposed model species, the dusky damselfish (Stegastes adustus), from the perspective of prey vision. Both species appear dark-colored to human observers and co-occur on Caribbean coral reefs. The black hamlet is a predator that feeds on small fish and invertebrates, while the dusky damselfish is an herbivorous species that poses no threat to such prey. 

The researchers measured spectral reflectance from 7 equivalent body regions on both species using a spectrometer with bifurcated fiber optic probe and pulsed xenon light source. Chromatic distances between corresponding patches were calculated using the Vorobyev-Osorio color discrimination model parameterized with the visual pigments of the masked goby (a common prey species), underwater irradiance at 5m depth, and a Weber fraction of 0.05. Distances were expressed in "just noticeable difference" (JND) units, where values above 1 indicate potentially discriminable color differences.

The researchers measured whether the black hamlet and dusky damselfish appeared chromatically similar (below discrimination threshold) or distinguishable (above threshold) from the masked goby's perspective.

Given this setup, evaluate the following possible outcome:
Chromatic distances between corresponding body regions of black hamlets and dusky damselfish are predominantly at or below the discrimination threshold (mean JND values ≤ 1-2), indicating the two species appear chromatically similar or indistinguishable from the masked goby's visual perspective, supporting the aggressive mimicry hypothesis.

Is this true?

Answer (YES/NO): YES